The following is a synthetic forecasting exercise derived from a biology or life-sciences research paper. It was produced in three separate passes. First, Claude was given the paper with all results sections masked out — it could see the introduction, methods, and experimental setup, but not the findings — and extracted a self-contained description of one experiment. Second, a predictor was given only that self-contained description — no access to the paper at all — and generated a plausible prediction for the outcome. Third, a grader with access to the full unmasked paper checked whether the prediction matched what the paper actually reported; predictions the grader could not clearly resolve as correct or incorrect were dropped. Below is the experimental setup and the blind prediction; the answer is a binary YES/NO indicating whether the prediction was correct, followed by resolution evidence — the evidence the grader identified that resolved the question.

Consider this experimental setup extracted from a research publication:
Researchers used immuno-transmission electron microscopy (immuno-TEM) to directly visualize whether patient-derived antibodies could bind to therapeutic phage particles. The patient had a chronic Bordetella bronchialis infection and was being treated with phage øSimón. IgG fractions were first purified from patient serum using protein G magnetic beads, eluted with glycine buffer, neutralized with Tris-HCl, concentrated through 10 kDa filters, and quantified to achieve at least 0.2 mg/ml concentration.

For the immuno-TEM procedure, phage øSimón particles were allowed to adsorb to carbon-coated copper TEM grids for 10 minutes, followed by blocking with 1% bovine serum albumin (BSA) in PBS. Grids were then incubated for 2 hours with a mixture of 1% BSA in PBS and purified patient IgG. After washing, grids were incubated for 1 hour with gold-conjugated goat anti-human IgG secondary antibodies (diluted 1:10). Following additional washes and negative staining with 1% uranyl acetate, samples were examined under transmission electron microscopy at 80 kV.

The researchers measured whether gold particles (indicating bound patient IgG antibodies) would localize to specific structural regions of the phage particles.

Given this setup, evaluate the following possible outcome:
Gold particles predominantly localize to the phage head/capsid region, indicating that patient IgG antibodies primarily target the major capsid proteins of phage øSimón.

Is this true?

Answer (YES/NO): NO